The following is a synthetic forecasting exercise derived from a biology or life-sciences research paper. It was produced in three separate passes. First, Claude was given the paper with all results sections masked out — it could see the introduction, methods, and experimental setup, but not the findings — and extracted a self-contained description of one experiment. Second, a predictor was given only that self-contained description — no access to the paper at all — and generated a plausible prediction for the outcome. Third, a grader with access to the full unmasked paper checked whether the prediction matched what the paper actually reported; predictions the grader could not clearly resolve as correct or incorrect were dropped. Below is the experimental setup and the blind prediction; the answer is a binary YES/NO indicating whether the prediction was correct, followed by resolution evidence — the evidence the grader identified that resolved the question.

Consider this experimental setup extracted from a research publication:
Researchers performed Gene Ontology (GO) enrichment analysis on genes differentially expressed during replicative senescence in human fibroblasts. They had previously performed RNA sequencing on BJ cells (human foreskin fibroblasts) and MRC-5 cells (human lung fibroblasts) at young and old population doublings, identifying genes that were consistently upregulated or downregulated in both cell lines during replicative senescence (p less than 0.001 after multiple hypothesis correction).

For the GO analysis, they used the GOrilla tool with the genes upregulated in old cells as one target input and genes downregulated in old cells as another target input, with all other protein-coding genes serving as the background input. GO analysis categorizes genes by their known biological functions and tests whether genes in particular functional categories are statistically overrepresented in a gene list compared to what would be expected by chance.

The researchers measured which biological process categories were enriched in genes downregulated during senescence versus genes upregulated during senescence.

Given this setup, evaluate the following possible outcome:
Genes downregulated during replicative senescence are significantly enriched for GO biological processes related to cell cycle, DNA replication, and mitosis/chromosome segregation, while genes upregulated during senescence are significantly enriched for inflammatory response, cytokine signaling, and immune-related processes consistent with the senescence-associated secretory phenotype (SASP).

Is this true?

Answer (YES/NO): NO